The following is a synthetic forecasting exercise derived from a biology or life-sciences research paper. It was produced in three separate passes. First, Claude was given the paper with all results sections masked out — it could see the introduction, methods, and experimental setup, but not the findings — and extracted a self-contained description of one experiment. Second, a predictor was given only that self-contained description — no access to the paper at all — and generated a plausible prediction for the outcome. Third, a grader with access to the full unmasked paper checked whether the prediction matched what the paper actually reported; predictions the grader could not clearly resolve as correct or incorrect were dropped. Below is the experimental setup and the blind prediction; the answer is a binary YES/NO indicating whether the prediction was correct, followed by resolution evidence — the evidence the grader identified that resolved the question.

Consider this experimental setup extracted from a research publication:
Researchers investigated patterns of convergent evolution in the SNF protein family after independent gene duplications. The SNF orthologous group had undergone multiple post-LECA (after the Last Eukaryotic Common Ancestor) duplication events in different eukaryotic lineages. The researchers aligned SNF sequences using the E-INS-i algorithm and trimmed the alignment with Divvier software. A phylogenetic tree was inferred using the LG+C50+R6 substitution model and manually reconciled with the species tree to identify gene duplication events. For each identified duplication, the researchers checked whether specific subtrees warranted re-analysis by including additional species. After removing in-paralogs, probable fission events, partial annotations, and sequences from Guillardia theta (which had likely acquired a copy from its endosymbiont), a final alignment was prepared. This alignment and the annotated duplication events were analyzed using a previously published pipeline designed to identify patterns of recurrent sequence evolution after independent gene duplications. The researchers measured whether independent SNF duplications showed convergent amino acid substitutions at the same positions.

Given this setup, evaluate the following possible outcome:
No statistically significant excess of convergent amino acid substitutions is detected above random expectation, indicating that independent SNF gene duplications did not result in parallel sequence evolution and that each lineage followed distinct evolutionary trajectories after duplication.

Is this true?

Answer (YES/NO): NO